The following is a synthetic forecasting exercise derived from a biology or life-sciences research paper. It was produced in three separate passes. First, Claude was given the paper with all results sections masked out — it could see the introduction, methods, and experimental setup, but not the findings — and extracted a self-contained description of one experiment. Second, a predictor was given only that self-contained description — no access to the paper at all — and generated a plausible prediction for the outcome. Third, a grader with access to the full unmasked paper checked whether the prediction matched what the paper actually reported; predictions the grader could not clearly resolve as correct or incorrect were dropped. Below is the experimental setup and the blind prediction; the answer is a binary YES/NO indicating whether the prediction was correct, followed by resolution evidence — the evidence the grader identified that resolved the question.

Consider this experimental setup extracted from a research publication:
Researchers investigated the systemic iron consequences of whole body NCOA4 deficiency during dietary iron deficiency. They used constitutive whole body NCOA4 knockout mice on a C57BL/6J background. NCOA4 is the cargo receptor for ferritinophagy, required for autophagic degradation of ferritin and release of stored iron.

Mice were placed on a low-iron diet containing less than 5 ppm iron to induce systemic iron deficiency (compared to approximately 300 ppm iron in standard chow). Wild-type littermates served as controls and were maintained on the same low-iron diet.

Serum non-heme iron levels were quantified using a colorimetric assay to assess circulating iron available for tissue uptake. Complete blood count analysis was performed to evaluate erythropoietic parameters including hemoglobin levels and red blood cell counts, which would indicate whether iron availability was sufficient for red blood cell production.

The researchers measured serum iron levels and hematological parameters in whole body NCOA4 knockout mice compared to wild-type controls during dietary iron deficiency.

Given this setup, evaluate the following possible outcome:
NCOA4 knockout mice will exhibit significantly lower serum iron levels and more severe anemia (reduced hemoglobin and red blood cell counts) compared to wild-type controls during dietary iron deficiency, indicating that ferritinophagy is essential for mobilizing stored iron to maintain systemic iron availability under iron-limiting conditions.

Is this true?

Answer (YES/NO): NO